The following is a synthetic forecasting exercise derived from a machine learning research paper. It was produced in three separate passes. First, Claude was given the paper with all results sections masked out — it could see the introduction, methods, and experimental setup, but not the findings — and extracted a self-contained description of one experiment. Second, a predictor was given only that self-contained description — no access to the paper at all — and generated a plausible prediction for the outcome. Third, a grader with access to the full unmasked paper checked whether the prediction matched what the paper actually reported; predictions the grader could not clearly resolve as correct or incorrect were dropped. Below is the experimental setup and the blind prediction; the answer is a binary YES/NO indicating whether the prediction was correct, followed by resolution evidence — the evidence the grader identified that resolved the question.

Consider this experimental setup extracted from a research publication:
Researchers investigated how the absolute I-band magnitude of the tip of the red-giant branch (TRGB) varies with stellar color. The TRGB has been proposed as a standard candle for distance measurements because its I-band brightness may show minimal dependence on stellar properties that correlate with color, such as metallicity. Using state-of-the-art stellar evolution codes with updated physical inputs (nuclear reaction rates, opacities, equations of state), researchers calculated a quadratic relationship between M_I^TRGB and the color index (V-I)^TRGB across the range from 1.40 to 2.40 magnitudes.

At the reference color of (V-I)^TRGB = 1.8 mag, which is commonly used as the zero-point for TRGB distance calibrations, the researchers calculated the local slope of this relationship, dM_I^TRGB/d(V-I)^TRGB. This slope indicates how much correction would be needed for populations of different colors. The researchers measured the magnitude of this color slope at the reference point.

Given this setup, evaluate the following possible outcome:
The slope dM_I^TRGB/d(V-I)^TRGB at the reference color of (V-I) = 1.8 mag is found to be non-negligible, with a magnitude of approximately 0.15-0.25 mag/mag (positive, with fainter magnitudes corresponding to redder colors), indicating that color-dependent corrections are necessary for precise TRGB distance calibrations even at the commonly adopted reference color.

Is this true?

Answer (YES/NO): NO